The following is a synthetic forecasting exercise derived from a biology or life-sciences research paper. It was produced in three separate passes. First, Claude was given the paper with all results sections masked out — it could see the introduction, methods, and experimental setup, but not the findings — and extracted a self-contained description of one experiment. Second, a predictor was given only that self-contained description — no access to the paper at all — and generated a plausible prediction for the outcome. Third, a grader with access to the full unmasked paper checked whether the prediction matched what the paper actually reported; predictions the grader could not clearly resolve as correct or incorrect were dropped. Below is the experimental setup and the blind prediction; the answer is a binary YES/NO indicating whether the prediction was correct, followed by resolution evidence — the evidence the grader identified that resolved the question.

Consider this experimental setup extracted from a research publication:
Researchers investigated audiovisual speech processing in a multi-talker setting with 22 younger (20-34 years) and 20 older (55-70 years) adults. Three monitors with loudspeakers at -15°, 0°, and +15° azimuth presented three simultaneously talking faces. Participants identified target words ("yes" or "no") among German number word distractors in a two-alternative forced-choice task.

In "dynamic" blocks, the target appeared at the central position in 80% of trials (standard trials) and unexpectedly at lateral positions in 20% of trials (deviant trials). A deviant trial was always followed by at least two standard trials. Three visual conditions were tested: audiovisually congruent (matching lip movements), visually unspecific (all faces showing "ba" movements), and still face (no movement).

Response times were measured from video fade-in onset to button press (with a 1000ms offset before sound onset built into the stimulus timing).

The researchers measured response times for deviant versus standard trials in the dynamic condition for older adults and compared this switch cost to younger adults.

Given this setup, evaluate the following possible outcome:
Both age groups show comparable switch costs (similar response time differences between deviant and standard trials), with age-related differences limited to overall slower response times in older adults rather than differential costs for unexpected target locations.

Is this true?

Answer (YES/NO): NO